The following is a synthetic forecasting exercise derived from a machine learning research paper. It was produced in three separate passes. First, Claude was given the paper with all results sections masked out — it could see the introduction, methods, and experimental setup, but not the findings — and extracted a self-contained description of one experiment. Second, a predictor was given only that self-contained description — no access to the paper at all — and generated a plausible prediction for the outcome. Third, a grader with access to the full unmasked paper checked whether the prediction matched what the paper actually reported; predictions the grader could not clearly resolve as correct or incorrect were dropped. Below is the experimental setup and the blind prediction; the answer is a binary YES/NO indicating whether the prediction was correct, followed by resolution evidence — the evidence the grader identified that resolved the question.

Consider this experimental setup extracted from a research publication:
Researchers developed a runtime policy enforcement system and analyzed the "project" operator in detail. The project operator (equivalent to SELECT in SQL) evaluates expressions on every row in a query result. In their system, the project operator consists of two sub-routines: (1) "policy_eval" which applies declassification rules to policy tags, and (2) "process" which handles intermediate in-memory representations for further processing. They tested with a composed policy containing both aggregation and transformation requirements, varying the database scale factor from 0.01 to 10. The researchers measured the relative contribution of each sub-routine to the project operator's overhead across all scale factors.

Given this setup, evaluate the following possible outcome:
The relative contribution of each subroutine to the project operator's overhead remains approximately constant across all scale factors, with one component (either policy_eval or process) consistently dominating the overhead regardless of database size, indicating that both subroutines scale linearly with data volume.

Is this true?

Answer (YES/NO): NO